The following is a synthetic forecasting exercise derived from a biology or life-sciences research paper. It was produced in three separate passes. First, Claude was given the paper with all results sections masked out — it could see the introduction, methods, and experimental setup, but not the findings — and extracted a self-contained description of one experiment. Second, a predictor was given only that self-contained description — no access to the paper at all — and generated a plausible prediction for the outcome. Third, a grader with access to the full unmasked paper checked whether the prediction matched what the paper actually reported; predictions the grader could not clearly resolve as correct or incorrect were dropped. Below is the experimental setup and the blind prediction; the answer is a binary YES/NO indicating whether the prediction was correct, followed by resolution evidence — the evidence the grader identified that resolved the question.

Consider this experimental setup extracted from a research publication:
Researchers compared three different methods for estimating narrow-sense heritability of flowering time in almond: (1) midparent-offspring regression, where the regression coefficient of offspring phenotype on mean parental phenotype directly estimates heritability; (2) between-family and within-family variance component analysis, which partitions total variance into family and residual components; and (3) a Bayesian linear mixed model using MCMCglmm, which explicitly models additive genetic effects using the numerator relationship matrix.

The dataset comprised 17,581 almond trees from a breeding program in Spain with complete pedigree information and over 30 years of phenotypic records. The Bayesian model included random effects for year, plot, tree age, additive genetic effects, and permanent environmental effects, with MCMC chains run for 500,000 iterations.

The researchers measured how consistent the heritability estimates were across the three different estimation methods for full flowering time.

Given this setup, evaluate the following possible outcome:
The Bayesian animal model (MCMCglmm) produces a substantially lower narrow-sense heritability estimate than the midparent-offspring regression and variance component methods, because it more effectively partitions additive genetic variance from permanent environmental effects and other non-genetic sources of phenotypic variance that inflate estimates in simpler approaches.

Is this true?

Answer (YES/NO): YES